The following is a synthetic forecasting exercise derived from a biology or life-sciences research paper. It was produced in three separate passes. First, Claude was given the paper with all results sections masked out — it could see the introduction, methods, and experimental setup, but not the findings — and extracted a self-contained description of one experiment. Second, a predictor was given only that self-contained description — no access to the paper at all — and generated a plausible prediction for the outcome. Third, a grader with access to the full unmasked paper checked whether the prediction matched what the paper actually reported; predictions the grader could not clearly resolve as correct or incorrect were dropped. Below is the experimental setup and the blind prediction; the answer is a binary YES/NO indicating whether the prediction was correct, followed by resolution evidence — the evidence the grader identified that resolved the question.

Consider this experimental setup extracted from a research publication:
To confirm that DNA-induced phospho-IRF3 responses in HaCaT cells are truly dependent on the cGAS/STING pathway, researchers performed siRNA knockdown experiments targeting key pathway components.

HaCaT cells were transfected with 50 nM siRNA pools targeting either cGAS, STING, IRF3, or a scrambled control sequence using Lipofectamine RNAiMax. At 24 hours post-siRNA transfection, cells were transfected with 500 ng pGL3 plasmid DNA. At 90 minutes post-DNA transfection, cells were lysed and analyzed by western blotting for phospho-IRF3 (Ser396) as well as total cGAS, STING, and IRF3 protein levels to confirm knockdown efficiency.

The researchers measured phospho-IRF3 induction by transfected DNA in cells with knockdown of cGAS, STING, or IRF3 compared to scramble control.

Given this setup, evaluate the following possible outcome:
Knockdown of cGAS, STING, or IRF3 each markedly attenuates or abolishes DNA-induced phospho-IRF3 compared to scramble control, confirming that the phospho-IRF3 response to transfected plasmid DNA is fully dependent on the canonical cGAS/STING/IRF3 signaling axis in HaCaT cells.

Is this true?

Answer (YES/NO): YES